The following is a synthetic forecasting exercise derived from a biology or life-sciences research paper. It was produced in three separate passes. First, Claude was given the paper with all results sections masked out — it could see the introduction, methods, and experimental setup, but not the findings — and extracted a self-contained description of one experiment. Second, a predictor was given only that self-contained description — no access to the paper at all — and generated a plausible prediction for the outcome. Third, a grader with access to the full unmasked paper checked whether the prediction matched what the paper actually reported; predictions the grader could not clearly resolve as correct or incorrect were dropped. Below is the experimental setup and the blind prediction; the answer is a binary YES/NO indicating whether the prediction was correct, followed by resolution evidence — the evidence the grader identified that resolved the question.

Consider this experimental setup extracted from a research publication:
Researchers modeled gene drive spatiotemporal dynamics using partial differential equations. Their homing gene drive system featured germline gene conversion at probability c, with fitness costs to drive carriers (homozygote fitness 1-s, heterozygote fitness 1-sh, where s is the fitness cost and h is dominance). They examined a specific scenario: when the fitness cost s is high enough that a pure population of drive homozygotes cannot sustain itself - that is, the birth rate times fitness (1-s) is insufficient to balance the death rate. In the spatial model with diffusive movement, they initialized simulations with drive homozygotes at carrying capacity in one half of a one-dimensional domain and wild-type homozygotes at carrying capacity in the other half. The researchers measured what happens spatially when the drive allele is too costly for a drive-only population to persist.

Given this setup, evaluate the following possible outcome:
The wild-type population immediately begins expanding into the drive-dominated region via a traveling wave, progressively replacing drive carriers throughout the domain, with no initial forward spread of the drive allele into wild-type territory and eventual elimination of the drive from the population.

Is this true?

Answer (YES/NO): NO